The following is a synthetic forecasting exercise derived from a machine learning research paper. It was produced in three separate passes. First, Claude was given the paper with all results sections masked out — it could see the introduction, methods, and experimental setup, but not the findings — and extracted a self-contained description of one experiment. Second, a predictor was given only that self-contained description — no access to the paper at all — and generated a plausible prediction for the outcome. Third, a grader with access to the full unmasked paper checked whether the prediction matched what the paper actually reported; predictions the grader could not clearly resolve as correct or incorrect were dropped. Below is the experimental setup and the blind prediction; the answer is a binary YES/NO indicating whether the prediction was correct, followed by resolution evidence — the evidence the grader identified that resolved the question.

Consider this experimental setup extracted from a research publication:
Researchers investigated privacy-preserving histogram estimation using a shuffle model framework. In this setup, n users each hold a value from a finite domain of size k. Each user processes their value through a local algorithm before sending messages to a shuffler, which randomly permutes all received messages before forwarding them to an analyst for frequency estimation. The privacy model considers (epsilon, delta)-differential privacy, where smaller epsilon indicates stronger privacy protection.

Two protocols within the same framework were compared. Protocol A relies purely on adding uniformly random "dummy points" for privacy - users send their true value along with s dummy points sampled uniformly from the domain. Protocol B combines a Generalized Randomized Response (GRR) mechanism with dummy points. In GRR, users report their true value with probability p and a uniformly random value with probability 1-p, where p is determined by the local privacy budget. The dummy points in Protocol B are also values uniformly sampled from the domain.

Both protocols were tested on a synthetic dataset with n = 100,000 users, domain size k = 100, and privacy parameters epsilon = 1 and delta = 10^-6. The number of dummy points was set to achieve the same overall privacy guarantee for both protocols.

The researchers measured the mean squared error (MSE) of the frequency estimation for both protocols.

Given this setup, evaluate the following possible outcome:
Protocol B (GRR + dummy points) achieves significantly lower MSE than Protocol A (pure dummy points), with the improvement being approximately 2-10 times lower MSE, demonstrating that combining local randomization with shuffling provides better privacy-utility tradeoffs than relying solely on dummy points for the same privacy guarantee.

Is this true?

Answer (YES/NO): NO